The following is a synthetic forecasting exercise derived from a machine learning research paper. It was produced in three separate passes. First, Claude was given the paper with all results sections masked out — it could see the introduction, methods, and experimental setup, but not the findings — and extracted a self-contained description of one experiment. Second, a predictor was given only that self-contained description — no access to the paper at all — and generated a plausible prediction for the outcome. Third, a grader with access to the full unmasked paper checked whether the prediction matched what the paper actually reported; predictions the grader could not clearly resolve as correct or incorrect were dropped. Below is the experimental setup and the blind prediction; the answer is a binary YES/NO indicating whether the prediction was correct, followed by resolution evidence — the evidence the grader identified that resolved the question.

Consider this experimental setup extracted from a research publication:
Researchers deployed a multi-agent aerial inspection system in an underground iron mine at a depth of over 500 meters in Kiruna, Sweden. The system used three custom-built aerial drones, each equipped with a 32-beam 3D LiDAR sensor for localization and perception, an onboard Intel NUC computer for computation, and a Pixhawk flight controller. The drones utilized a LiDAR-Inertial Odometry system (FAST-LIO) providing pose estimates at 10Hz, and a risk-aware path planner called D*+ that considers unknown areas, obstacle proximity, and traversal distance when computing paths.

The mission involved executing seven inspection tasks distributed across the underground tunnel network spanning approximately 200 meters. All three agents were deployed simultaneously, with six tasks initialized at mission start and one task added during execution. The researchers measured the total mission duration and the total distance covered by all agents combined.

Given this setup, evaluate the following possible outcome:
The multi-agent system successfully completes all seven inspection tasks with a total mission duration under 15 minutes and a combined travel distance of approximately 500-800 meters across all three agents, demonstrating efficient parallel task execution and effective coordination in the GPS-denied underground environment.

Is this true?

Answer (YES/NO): NO